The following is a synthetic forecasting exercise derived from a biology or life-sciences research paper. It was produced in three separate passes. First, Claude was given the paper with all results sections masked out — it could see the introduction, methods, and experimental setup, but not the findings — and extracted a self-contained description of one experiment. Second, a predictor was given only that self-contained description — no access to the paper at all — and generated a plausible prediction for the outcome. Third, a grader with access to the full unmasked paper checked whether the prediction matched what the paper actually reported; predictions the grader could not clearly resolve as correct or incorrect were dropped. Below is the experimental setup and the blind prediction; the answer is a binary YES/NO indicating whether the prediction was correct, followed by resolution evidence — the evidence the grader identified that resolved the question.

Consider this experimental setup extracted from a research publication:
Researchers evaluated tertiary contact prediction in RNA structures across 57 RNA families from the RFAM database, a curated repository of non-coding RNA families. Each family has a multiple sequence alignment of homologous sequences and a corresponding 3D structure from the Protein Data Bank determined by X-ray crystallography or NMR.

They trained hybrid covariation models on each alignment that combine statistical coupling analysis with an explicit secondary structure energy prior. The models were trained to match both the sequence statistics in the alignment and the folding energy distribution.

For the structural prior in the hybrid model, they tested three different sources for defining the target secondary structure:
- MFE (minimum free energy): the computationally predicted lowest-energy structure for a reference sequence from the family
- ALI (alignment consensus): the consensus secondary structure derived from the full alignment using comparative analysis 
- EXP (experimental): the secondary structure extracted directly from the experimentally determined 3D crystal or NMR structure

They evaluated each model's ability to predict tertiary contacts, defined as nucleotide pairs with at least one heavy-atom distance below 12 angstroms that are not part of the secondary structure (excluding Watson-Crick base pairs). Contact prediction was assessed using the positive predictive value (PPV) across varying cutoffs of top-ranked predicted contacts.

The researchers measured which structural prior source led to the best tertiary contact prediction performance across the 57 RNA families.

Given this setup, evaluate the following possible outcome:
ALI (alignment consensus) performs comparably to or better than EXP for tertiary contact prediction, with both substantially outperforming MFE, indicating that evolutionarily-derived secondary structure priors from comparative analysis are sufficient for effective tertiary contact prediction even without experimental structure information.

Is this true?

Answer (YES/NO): NO